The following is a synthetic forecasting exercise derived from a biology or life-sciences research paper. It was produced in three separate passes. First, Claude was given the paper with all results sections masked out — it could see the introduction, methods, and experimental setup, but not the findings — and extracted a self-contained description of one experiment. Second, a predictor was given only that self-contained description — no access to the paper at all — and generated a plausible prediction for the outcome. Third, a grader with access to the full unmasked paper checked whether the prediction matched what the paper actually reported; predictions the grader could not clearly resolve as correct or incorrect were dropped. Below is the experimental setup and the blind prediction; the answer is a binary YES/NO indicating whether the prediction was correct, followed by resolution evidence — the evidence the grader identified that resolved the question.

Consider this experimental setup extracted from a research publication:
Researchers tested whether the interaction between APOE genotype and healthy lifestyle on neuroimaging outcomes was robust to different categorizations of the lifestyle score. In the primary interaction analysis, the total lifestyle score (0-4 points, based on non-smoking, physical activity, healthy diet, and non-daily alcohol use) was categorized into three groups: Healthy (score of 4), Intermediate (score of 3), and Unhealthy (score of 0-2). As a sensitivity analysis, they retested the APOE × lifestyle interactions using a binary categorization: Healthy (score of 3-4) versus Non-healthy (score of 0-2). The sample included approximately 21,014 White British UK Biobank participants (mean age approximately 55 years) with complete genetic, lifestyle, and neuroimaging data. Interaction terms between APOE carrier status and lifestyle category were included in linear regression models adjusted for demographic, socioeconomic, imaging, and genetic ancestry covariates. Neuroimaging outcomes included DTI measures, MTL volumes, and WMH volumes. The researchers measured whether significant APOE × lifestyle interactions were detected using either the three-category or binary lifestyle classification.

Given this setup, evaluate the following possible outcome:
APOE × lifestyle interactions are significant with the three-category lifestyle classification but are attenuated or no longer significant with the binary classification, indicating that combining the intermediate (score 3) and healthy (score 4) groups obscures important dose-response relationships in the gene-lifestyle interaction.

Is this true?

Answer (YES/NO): NO